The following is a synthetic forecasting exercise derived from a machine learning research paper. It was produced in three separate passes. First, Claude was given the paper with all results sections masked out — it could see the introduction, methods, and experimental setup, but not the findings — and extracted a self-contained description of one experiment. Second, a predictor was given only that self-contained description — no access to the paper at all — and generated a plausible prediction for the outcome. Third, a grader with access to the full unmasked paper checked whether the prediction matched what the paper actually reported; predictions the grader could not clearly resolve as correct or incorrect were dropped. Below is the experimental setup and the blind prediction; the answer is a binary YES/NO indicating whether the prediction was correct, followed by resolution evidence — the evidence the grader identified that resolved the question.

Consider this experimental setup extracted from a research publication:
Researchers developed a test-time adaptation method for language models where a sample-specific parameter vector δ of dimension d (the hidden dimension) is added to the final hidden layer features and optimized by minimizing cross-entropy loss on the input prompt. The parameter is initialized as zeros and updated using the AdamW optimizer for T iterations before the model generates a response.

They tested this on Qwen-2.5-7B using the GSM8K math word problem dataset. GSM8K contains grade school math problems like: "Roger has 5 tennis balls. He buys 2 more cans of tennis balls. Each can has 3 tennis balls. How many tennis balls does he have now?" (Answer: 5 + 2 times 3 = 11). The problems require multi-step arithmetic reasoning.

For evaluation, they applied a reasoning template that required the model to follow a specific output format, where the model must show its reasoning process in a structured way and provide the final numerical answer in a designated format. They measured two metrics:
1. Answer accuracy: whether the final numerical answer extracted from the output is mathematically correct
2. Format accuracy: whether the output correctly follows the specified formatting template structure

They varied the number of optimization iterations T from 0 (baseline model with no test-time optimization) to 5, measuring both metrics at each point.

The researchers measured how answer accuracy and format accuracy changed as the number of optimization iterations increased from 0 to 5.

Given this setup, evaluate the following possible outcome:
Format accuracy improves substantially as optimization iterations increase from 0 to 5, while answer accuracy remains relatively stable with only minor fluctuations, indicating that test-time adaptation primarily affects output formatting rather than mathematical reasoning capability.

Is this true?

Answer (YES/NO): NO